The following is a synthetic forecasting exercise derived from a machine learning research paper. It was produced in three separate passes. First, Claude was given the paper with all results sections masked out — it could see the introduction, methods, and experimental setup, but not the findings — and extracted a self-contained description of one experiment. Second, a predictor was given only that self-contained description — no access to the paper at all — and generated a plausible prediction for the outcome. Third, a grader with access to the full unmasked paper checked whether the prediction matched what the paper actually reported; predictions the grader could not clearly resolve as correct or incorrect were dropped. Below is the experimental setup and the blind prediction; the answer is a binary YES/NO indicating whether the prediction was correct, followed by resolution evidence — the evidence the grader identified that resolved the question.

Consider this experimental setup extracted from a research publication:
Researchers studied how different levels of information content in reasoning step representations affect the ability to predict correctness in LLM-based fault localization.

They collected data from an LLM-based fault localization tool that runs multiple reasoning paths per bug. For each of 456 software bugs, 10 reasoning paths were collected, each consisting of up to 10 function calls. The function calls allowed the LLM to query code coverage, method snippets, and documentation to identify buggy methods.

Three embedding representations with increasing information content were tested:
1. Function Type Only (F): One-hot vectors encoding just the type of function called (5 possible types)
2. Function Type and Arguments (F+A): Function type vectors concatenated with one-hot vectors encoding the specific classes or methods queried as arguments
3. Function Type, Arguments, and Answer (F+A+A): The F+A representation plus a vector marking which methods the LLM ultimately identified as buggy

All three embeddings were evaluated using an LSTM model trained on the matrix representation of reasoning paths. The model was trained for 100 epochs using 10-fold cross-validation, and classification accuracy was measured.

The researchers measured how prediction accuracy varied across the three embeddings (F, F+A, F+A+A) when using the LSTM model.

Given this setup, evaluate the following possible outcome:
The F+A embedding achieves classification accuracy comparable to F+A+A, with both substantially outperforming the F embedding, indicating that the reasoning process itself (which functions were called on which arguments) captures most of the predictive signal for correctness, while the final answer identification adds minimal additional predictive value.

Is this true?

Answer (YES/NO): NO